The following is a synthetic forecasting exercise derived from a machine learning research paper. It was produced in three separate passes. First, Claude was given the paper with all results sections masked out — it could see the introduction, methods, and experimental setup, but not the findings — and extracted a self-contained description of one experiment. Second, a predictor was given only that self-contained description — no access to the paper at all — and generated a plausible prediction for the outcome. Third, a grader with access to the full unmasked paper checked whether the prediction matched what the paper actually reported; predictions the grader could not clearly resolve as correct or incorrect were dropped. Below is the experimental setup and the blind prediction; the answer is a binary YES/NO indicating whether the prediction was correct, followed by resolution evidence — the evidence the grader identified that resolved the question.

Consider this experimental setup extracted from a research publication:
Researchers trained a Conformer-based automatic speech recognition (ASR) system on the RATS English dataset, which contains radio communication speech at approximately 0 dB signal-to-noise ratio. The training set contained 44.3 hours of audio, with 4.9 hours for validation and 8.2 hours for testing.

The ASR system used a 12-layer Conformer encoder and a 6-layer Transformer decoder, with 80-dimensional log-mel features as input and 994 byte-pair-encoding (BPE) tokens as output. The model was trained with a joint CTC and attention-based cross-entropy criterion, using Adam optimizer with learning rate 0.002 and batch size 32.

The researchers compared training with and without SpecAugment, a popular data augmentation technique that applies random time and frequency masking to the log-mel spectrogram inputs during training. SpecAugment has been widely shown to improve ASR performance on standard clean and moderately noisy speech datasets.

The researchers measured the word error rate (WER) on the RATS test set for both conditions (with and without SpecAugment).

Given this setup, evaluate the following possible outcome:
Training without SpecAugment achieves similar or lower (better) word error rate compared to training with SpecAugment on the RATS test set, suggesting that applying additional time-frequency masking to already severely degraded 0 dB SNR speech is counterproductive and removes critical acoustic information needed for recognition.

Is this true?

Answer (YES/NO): YES